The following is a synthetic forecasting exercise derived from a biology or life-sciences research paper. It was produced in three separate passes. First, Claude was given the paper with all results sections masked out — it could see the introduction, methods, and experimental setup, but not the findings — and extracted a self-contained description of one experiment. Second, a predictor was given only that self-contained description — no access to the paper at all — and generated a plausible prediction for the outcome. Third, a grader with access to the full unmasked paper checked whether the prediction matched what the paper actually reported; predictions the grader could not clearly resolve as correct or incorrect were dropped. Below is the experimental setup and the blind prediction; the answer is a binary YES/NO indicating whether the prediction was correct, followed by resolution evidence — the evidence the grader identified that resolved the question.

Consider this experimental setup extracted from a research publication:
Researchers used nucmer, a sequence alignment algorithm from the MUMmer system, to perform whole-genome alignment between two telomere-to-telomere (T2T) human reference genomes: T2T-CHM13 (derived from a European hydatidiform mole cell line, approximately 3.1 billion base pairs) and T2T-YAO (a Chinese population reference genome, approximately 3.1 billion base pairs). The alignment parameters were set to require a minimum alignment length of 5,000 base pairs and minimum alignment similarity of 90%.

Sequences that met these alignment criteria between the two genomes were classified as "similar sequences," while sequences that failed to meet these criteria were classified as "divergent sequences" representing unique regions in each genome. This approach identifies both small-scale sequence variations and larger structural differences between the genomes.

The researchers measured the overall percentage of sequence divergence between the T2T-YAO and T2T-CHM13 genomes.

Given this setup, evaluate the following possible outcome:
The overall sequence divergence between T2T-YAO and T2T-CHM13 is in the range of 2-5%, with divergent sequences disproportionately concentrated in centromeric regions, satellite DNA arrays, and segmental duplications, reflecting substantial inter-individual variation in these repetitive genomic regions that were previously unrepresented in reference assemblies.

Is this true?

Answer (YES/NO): NO